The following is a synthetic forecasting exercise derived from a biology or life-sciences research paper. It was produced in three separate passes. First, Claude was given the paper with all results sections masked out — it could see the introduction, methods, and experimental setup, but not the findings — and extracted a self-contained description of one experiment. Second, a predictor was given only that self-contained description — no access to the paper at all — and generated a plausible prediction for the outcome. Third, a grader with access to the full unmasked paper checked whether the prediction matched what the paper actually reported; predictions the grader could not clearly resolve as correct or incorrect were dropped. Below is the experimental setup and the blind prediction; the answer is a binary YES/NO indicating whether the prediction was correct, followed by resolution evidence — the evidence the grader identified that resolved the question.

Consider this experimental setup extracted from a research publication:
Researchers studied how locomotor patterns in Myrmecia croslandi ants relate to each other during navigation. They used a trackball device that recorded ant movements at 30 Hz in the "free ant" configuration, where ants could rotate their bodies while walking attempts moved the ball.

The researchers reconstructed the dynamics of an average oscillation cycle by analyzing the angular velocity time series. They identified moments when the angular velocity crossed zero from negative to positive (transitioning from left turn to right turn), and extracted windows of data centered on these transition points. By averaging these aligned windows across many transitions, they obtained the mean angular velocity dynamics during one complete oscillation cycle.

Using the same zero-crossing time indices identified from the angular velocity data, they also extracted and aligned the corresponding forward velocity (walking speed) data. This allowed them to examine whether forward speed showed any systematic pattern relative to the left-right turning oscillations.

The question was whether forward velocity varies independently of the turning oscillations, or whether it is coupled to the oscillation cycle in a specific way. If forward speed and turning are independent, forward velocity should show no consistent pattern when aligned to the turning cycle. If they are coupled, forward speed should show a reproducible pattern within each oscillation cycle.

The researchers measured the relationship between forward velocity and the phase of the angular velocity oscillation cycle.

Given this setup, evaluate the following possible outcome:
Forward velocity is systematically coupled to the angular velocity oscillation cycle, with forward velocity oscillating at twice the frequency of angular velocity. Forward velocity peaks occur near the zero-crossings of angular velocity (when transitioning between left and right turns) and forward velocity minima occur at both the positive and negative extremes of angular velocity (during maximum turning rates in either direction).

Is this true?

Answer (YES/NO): NO